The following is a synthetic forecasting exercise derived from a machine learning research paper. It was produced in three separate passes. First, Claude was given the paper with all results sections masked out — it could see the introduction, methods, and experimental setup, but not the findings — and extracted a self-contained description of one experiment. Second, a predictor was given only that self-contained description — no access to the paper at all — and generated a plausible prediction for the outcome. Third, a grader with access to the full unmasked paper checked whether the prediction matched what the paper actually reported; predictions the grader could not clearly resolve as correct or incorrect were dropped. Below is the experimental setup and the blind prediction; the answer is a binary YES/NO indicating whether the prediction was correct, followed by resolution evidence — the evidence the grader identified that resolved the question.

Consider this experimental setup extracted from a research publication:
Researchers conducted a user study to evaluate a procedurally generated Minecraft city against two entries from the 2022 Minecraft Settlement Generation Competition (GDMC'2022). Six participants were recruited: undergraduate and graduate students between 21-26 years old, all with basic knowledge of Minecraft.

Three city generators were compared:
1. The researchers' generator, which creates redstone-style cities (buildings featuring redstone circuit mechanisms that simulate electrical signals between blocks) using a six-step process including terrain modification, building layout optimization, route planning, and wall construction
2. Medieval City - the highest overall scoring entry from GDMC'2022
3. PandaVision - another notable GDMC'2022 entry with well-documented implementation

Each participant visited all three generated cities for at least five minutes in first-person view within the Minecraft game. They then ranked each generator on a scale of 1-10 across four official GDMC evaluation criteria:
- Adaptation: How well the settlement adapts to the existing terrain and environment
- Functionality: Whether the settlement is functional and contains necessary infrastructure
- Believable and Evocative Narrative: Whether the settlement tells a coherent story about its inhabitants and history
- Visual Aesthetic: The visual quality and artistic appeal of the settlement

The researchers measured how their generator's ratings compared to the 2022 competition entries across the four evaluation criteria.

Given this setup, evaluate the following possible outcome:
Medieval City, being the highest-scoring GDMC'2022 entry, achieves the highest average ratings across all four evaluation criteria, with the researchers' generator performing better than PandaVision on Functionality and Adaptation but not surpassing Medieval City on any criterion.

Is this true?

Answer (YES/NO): NO